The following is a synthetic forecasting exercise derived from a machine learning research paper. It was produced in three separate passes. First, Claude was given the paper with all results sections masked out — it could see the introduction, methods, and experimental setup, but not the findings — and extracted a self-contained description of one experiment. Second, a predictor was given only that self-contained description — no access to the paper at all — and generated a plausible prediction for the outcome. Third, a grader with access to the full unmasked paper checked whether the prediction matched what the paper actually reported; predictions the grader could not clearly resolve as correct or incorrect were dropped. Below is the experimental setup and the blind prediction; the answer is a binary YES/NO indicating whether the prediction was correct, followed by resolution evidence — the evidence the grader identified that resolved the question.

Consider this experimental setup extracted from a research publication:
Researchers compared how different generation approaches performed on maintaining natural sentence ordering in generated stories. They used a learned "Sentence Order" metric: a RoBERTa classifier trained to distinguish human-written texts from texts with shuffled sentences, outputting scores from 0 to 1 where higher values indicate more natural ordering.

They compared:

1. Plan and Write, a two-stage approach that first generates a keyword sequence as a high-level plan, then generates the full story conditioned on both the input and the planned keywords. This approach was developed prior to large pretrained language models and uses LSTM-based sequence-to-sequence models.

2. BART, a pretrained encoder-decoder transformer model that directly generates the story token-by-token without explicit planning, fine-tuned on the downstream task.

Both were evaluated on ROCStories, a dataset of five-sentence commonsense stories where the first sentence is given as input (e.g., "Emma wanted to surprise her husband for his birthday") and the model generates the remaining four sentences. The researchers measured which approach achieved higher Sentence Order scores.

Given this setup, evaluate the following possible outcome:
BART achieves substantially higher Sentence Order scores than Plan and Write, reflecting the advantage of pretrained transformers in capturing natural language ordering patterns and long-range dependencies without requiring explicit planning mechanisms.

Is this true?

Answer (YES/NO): NO